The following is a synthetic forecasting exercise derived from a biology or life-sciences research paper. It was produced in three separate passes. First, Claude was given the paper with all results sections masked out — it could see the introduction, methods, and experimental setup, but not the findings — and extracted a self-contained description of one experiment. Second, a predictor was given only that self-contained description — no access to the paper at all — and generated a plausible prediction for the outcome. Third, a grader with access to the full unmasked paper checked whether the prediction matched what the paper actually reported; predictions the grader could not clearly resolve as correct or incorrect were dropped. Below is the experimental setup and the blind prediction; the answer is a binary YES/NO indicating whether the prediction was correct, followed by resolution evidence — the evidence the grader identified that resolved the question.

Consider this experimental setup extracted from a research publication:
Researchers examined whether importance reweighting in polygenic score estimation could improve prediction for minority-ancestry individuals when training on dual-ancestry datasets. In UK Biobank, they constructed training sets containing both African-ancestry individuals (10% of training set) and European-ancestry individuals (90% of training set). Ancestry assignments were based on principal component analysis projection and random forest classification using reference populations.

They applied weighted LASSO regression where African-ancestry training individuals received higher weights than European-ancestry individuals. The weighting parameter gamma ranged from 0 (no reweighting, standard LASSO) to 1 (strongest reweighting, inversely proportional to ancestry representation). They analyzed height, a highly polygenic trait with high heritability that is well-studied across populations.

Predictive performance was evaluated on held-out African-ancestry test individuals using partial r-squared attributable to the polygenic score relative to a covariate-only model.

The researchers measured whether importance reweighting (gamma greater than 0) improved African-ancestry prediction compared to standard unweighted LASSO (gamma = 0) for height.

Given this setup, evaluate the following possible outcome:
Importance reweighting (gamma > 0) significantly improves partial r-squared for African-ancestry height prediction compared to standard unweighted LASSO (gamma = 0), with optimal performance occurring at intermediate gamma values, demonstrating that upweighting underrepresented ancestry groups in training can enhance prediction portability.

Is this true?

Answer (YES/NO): NO